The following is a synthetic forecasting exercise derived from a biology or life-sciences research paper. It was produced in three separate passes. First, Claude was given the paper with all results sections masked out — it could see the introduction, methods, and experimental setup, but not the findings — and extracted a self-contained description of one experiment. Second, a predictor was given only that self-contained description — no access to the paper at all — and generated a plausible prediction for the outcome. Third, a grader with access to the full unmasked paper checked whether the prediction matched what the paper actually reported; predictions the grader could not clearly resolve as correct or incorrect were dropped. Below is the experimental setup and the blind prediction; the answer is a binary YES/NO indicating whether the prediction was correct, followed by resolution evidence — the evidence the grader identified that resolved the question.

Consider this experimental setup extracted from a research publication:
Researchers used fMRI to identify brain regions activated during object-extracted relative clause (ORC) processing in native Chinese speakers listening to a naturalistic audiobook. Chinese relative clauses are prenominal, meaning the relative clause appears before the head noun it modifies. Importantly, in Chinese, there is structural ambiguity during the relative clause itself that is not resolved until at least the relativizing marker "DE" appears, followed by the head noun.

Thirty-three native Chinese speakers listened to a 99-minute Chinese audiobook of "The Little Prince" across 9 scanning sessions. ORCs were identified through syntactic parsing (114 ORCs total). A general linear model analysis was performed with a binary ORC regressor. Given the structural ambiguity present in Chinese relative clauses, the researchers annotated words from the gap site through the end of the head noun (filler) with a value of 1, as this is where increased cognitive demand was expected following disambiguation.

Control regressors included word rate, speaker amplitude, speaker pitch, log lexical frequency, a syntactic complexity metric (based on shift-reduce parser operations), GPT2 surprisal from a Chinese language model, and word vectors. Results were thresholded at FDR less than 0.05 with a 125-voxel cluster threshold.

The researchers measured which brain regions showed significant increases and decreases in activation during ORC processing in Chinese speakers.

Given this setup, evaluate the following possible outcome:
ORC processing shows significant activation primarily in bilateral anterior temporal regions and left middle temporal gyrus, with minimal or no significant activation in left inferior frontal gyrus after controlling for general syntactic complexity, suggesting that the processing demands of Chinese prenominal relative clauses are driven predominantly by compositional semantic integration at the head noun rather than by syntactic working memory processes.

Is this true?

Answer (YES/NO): NO